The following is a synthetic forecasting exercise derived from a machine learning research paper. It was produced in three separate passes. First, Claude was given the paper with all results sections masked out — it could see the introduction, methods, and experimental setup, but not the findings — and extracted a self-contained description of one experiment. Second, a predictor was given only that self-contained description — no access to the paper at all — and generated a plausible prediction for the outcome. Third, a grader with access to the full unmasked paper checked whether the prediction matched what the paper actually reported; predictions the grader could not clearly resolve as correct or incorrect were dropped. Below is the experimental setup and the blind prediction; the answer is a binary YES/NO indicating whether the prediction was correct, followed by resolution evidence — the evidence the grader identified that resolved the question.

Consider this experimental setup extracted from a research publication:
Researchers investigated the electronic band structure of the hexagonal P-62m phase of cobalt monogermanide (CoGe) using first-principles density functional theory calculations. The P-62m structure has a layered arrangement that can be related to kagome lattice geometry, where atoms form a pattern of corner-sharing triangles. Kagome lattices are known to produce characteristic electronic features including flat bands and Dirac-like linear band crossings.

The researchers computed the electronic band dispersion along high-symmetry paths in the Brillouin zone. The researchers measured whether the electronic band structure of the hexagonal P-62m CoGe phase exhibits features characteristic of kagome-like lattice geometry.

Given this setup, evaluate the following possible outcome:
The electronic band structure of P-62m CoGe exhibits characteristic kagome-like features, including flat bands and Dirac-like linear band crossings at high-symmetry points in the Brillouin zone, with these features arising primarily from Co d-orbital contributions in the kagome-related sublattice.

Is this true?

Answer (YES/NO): YES